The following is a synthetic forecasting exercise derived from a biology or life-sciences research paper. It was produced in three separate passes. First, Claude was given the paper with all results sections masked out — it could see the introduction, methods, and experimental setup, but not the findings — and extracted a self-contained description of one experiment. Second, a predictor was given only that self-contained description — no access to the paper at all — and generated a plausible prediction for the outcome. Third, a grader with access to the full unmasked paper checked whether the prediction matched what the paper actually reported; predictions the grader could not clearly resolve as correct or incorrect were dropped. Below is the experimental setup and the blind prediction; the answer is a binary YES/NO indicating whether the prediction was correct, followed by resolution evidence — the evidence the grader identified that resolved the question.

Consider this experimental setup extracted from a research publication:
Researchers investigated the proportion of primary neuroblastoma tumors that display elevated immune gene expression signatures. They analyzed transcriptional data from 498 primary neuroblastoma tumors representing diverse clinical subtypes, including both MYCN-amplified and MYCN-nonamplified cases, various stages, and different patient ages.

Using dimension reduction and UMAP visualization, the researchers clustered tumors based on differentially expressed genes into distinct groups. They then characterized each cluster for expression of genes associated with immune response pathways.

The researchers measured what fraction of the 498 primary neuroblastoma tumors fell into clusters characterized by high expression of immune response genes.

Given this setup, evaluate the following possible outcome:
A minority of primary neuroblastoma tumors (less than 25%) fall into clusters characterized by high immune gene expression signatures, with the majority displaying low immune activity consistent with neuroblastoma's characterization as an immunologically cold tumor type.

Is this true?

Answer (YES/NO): NO